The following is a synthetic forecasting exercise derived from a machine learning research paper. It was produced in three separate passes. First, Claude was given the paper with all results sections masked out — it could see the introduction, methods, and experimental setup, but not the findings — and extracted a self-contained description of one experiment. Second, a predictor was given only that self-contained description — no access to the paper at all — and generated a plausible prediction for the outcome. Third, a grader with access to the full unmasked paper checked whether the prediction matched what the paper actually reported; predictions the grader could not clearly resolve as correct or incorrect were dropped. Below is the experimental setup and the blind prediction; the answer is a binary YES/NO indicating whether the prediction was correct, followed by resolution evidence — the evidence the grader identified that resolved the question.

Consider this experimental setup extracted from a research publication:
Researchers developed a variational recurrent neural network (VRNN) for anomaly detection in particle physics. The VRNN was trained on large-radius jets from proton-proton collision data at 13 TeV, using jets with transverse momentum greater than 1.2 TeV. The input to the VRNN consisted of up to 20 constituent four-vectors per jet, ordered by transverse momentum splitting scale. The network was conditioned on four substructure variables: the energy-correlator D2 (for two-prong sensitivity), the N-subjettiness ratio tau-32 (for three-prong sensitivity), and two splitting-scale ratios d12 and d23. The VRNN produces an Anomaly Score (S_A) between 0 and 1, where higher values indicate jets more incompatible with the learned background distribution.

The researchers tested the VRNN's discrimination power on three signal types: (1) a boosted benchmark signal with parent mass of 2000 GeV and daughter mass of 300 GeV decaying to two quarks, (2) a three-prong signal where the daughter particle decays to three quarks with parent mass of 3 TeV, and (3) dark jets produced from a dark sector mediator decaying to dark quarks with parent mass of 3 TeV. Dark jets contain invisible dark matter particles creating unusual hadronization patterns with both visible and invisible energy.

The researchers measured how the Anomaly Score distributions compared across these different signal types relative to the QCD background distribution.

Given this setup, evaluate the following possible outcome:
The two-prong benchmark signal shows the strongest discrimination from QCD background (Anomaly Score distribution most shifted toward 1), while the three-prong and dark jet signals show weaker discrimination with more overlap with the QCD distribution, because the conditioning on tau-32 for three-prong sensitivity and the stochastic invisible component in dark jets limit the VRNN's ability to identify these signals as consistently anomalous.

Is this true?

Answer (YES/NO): NO